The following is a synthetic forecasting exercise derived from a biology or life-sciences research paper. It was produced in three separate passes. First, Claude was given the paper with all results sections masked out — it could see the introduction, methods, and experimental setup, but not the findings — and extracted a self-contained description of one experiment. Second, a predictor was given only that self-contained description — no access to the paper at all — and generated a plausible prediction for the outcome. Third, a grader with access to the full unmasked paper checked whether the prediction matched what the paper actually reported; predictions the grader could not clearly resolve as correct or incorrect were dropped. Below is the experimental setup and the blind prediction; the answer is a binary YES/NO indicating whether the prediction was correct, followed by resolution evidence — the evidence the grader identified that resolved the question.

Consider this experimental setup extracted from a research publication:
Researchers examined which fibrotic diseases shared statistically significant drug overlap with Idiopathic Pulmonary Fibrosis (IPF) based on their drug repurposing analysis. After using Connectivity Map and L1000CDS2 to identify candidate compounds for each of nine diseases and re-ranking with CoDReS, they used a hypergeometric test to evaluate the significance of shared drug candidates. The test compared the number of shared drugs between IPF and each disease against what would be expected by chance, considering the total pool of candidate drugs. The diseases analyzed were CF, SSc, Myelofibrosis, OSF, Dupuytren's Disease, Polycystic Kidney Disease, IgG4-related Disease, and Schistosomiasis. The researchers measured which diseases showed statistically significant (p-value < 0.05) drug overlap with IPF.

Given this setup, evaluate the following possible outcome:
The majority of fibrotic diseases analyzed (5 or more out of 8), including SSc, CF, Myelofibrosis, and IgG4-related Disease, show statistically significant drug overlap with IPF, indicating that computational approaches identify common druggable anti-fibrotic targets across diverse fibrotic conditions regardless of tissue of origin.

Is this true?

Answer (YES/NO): NO